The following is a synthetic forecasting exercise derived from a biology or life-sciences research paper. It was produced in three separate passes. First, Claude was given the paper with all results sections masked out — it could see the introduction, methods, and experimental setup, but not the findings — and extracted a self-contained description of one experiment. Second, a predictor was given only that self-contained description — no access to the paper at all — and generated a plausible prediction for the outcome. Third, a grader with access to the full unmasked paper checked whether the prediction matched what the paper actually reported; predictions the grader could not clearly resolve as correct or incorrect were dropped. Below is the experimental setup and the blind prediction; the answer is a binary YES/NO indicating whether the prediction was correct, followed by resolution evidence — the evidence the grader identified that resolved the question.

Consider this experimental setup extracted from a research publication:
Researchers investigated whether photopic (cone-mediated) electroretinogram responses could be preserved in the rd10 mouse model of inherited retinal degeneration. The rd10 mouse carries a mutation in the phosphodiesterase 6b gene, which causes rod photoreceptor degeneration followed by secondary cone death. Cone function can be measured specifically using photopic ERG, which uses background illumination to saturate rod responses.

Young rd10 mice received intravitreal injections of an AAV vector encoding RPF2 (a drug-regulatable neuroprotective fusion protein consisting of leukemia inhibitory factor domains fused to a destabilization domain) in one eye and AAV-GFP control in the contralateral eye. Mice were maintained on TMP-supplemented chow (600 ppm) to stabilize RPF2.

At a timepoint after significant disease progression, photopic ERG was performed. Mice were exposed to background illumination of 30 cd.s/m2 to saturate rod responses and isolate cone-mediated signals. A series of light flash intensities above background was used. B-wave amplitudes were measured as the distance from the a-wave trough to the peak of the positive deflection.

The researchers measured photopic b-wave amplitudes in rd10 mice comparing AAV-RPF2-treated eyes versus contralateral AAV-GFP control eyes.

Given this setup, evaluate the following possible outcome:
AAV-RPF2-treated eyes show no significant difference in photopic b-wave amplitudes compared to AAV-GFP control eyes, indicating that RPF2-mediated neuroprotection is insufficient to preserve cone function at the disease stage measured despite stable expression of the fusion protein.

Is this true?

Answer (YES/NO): NO